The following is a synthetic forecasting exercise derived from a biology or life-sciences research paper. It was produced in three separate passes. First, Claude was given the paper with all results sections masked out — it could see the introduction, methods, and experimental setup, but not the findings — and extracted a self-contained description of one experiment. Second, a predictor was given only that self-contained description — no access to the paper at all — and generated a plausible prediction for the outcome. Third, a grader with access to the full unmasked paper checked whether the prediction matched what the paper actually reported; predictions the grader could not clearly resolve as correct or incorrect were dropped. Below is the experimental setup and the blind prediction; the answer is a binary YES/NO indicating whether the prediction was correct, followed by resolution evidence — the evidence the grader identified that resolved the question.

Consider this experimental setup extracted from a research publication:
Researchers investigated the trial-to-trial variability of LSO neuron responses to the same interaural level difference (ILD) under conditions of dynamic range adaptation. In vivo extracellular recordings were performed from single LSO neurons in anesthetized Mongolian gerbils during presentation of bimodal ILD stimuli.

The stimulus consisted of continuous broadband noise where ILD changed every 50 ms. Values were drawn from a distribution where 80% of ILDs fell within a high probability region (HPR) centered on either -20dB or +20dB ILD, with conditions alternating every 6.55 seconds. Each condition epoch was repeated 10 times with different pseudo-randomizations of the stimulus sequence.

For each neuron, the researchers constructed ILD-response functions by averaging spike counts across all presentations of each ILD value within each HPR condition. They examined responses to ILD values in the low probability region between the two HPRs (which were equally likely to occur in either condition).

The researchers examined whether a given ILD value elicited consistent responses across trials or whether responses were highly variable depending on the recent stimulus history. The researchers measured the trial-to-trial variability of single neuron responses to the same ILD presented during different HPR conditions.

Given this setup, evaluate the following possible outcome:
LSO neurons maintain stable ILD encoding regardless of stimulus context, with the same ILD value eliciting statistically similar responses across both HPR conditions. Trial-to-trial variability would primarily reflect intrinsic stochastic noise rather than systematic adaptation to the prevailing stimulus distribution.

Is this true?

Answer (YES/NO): NO